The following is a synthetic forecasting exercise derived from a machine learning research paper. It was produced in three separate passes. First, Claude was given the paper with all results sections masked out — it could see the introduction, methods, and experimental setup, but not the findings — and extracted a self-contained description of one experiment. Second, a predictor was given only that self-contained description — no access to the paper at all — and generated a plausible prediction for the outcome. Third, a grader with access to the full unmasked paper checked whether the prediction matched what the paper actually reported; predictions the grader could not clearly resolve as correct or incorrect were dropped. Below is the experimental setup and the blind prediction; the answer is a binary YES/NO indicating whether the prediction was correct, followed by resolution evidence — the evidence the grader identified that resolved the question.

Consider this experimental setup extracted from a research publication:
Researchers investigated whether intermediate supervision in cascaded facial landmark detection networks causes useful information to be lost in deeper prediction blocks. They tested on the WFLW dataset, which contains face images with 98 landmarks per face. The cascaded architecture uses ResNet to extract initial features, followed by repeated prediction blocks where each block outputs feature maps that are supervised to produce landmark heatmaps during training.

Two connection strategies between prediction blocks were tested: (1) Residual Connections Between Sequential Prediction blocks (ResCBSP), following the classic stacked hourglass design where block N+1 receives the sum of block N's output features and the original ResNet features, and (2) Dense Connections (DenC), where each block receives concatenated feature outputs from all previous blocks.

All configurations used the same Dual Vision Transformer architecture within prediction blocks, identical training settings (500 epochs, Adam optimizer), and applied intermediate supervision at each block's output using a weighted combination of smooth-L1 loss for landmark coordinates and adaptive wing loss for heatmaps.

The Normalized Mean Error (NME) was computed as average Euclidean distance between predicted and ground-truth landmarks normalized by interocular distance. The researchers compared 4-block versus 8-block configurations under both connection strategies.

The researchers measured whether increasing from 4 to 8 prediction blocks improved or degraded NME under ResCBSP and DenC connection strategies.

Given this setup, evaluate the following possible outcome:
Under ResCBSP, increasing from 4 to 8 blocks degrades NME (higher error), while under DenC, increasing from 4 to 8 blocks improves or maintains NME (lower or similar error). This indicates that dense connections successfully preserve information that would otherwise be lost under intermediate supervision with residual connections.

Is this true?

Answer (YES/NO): NO